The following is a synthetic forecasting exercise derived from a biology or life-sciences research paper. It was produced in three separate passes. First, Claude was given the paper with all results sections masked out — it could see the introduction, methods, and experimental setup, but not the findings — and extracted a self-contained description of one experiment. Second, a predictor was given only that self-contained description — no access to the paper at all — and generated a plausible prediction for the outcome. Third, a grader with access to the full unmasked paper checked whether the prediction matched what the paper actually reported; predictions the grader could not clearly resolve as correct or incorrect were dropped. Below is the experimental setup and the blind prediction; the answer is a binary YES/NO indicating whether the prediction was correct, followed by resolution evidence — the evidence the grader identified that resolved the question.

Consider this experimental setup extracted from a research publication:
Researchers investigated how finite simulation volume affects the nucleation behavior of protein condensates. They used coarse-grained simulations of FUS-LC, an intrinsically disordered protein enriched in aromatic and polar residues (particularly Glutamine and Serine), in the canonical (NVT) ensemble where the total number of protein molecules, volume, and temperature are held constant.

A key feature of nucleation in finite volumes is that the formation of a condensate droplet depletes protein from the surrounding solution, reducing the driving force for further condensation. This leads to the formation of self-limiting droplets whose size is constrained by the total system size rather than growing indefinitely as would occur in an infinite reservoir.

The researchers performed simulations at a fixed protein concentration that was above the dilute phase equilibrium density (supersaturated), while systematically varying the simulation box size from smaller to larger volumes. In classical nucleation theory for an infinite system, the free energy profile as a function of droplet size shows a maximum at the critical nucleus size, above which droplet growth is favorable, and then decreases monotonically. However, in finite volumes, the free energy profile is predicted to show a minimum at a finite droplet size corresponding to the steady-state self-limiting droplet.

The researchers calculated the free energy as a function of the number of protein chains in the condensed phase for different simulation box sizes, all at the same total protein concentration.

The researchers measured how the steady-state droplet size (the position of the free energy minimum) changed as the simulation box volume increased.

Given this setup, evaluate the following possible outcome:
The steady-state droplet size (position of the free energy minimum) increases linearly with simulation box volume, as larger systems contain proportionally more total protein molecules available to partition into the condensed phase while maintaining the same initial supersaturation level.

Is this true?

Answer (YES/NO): NO